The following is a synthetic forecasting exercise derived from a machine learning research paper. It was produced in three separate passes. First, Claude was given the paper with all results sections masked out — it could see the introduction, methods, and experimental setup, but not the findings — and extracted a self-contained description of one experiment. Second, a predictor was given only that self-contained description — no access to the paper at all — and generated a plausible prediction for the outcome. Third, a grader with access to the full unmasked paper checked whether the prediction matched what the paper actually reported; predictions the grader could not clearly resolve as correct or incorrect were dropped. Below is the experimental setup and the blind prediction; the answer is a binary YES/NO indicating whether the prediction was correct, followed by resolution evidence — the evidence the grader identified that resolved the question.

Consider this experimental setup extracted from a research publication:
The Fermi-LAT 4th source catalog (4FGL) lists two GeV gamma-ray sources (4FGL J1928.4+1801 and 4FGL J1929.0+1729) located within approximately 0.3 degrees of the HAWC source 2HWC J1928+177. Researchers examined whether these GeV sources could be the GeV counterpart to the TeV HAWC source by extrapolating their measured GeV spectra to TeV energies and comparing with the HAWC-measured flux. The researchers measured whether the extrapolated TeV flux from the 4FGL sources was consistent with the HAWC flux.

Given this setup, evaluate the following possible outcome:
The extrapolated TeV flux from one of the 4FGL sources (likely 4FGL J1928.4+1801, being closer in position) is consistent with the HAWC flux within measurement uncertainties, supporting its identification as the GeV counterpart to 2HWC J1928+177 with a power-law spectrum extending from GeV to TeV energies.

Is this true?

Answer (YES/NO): NO